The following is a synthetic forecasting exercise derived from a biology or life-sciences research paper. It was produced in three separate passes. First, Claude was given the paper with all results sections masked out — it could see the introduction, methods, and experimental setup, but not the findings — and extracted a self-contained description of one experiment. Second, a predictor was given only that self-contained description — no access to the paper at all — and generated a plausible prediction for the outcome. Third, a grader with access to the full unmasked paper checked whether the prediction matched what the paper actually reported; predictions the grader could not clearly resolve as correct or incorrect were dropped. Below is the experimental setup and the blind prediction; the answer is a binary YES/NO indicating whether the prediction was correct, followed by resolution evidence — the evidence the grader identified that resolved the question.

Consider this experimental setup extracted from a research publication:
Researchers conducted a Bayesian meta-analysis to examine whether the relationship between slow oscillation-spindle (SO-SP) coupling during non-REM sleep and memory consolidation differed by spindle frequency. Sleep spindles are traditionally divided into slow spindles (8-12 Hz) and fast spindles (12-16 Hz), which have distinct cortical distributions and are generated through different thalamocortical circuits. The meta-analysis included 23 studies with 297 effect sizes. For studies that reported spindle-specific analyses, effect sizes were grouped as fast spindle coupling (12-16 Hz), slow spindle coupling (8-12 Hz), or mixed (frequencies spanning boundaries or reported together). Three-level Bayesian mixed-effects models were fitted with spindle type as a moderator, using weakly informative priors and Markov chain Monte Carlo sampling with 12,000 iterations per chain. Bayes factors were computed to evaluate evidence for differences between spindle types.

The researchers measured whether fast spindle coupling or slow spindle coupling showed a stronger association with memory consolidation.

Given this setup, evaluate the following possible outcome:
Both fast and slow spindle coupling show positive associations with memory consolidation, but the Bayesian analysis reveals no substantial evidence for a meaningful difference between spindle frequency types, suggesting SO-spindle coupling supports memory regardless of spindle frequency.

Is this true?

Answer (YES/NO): NO